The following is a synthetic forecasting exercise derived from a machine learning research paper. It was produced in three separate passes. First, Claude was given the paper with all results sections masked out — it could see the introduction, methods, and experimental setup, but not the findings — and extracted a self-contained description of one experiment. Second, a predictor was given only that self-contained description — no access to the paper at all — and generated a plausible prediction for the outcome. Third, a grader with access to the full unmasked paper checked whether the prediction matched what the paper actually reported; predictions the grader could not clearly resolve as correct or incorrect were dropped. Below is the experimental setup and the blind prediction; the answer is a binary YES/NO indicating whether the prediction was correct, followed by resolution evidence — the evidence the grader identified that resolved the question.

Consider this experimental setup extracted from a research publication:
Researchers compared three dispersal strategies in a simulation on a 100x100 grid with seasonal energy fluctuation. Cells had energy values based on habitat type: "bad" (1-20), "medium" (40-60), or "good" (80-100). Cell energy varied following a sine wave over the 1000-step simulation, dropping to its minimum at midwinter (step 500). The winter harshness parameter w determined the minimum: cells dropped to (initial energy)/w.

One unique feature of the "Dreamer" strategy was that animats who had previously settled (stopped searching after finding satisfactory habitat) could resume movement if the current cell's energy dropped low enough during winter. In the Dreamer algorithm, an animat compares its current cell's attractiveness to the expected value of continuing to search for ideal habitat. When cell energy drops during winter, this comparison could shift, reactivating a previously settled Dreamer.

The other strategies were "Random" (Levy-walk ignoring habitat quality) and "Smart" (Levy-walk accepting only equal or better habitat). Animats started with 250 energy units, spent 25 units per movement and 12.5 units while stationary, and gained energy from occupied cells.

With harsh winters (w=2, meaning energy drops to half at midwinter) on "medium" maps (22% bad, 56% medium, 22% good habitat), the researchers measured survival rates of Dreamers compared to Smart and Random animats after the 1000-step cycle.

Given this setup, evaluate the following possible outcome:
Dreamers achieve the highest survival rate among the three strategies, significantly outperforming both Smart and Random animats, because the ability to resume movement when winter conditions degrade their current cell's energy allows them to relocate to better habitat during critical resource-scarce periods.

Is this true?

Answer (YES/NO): NO